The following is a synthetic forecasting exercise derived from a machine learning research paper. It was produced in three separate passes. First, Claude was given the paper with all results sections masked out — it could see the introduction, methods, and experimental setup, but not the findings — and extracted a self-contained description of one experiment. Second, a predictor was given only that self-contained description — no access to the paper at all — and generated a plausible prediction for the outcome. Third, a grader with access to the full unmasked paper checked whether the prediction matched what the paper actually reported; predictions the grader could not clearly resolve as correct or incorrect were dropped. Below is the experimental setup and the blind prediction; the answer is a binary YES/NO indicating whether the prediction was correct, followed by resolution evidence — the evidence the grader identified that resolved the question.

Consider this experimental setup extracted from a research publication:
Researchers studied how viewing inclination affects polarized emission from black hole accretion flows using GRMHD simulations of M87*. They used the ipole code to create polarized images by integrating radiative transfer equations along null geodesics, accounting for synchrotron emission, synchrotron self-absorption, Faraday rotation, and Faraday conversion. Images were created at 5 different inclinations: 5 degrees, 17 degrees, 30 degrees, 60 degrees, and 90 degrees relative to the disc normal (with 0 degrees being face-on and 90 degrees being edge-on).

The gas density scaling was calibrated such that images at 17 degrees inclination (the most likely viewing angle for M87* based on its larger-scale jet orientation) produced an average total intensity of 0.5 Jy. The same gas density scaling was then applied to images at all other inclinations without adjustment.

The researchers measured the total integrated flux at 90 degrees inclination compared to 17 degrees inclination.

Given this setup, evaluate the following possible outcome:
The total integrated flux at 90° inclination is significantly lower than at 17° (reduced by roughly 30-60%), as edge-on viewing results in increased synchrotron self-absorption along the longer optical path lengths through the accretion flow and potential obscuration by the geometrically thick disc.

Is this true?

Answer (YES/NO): NO